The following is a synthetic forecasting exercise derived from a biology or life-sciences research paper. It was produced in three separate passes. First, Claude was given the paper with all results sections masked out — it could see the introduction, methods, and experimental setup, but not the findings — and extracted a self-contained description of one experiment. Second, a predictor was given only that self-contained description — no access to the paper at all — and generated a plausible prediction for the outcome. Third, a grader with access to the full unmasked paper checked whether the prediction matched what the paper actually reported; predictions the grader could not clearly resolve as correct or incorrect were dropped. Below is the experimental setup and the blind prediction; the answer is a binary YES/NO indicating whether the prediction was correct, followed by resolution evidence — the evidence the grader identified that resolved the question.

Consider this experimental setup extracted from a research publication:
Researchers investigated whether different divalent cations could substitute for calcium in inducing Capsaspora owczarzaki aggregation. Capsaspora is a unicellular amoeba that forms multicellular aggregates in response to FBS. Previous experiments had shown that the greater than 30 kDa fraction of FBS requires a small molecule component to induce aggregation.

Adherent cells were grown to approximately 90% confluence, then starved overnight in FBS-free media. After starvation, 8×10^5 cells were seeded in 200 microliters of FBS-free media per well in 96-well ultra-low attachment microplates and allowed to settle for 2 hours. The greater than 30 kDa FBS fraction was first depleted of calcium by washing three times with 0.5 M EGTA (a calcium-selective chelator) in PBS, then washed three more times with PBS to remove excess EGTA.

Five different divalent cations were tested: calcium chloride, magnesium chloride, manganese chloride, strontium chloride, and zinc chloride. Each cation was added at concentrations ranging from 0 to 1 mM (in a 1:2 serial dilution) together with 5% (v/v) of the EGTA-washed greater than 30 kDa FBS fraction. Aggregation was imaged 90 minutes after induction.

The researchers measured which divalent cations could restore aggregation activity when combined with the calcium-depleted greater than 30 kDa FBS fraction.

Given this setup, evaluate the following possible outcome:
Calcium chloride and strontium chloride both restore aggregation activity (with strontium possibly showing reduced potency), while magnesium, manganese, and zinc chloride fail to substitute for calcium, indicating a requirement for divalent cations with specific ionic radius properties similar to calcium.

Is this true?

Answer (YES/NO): NO